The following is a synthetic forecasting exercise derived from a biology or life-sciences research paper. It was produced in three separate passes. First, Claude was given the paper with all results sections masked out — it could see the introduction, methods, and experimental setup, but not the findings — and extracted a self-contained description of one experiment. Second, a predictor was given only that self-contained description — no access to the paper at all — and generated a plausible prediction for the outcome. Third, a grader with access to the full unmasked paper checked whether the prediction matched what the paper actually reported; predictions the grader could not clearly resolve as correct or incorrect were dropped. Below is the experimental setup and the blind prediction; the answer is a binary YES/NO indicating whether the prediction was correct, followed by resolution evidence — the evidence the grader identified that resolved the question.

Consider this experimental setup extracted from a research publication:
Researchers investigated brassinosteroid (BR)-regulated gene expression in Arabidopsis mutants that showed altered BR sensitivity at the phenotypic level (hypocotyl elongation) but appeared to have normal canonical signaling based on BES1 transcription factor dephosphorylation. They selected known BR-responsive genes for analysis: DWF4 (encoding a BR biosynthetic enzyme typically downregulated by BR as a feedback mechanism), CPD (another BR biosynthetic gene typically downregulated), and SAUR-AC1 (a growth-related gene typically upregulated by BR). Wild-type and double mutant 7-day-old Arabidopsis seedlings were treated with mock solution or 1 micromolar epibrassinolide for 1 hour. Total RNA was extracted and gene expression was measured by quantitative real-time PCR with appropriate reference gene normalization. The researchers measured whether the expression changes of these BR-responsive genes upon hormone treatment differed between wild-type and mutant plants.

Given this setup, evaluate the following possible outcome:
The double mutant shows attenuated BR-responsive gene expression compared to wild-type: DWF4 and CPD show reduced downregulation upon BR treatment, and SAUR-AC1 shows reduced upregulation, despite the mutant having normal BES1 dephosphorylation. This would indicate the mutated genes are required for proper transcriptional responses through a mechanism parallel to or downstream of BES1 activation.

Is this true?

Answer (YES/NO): NO